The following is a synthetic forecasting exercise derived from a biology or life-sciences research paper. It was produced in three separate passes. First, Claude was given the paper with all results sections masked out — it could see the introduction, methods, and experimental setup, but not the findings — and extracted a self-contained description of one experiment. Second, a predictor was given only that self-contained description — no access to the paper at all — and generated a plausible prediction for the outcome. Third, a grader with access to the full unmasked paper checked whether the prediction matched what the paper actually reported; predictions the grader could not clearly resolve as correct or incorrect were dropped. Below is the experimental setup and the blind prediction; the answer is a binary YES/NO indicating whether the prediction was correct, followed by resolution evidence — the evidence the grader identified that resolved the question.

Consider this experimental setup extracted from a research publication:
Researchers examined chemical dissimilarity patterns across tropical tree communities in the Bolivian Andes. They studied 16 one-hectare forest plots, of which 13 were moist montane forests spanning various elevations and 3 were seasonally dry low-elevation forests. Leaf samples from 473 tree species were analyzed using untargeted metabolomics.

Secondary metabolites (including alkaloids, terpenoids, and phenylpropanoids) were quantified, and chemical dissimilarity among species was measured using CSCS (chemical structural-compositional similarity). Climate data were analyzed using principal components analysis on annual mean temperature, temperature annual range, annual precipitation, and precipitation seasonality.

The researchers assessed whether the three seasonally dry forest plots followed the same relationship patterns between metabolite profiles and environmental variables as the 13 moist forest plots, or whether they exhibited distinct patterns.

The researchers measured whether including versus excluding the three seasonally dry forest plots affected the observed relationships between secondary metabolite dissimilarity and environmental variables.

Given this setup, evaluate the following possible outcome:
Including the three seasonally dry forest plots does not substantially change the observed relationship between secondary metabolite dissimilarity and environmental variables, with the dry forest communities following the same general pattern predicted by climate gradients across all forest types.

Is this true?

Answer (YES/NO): NO